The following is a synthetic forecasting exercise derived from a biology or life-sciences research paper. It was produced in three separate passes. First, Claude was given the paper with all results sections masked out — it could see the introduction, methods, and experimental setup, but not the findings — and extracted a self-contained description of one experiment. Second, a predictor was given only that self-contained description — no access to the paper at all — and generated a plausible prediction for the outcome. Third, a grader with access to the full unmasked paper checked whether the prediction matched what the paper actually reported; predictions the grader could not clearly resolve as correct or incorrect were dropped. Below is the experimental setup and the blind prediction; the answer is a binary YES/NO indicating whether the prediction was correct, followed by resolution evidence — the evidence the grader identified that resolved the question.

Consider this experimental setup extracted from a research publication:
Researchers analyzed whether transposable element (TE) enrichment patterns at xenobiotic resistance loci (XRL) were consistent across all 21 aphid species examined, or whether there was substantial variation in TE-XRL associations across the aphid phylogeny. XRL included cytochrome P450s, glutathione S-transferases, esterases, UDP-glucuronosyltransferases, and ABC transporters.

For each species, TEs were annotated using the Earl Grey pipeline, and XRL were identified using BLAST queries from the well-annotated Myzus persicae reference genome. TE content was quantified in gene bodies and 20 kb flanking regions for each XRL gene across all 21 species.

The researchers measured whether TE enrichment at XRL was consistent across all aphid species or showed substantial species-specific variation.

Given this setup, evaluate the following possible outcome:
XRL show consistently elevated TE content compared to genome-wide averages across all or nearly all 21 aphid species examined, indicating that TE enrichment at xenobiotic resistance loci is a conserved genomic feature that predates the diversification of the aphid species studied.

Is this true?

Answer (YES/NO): NO